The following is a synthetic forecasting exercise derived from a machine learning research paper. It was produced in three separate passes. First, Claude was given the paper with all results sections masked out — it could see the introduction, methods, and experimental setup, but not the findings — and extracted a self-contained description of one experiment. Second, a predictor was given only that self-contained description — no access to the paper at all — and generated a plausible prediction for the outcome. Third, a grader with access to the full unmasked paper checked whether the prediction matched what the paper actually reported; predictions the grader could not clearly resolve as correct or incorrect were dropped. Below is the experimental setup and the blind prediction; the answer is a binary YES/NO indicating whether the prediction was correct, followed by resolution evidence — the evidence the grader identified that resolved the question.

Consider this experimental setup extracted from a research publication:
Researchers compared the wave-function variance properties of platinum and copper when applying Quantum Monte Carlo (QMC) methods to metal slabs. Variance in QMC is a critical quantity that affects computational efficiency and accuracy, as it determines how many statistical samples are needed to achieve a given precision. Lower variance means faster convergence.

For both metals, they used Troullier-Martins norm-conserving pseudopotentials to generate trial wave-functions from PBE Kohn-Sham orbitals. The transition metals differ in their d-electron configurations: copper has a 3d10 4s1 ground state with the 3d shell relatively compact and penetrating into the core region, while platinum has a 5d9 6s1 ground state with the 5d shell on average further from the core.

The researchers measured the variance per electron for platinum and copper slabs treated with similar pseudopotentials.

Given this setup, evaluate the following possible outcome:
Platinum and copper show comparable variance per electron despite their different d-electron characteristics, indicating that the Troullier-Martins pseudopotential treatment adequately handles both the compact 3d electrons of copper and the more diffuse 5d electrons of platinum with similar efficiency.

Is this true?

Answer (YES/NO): NO